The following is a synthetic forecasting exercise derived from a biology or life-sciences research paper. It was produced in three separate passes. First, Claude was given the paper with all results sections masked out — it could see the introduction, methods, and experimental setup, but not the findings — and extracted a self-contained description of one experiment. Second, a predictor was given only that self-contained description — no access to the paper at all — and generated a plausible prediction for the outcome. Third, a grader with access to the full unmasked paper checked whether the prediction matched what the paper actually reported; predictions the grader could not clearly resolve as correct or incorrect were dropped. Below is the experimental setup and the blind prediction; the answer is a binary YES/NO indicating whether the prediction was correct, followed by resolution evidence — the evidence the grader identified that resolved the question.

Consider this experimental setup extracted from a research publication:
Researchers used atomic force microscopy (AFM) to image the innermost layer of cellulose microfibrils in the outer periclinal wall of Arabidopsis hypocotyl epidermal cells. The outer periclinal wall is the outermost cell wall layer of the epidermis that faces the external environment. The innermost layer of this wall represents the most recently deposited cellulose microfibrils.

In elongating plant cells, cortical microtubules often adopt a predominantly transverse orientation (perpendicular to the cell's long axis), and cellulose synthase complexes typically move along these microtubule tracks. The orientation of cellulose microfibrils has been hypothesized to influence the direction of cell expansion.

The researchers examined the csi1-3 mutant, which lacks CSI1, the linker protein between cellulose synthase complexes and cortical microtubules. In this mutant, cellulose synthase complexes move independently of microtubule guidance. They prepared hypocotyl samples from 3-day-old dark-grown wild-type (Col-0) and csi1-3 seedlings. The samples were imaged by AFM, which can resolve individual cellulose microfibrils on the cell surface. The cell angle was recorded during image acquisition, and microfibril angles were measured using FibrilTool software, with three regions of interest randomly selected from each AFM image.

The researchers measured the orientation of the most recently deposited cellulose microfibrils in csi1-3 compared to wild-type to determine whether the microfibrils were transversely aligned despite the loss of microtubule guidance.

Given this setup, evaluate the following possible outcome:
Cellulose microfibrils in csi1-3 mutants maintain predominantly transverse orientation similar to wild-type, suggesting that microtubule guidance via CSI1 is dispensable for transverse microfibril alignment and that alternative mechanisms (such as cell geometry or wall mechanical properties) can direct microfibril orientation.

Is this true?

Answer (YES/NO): YES